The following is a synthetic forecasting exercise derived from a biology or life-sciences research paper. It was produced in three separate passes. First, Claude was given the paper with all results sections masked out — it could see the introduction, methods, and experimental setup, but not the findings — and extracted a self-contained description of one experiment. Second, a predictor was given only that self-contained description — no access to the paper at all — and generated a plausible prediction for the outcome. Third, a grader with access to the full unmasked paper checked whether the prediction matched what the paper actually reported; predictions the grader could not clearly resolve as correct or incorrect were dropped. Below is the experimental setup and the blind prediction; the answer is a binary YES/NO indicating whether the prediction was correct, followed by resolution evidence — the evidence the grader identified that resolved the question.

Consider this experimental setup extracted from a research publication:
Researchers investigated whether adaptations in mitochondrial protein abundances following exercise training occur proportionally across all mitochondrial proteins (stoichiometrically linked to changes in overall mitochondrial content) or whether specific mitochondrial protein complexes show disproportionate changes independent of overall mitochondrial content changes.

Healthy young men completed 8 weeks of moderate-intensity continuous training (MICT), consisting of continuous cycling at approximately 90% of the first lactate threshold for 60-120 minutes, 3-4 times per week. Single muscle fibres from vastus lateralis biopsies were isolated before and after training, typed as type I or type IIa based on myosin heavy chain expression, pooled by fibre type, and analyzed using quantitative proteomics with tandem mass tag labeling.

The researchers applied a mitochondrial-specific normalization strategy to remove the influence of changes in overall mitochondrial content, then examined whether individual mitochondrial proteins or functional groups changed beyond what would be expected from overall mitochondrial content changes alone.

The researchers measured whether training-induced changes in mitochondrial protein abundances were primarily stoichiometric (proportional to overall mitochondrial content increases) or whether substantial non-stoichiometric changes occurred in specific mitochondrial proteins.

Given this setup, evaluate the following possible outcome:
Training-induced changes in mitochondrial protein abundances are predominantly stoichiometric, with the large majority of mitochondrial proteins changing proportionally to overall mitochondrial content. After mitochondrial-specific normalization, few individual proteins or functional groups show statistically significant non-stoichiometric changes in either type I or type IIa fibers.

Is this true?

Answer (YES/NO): YES